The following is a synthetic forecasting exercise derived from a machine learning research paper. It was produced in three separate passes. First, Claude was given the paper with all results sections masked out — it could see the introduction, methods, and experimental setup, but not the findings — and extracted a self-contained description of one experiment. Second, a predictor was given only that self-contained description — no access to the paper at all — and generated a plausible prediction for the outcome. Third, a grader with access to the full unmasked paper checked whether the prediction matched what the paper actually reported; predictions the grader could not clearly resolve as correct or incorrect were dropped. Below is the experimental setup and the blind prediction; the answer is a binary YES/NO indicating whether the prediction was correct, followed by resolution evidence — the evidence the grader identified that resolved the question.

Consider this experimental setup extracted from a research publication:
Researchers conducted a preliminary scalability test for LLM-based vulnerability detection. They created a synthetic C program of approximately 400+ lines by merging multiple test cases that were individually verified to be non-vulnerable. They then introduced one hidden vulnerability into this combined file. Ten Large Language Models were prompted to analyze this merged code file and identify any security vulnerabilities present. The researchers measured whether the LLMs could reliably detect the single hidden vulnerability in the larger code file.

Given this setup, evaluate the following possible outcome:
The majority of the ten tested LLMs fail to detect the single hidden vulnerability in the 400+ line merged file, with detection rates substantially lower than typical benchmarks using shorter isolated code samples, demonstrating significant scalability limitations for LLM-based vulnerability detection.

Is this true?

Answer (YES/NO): YES